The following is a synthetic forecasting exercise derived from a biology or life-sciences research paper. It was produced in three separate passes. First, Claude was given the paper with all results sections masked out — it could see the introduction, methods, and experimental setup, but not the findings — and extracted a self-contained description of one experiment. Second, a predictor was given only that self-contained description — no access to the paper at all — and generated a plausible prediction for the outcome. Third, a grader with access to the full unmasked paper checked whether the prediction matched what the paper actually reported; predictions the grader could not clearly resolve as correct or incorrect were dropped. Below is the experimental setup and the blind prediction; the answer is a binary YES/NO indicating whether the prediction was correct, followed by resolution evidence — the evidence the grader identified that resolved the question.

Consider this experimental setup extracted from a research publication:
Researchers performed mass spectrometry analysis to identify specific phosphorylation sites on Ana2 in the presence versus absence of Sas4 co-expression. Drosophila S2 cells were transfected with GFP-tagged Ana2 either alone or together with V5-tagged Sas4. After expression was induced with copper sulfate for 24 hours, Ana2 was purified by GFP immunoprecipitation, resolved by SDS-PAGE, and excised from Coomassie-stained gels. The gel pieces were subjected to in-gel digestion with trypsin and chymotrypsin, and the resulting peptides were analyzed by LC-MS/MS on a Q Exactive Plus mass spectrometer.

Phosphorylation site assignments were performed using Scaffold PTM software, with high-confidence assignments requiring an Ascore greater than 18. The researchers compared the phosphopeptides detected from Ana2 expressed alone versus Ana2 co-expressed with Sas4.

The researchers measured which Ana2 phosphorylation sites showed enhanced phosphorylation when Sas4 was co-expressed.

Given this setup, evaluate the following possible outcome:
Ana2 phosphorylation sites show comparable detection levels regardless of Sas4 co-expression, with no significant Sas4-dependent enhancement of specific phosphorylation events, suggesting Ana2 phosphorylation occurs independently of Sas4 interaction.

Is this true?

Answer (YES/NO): NO